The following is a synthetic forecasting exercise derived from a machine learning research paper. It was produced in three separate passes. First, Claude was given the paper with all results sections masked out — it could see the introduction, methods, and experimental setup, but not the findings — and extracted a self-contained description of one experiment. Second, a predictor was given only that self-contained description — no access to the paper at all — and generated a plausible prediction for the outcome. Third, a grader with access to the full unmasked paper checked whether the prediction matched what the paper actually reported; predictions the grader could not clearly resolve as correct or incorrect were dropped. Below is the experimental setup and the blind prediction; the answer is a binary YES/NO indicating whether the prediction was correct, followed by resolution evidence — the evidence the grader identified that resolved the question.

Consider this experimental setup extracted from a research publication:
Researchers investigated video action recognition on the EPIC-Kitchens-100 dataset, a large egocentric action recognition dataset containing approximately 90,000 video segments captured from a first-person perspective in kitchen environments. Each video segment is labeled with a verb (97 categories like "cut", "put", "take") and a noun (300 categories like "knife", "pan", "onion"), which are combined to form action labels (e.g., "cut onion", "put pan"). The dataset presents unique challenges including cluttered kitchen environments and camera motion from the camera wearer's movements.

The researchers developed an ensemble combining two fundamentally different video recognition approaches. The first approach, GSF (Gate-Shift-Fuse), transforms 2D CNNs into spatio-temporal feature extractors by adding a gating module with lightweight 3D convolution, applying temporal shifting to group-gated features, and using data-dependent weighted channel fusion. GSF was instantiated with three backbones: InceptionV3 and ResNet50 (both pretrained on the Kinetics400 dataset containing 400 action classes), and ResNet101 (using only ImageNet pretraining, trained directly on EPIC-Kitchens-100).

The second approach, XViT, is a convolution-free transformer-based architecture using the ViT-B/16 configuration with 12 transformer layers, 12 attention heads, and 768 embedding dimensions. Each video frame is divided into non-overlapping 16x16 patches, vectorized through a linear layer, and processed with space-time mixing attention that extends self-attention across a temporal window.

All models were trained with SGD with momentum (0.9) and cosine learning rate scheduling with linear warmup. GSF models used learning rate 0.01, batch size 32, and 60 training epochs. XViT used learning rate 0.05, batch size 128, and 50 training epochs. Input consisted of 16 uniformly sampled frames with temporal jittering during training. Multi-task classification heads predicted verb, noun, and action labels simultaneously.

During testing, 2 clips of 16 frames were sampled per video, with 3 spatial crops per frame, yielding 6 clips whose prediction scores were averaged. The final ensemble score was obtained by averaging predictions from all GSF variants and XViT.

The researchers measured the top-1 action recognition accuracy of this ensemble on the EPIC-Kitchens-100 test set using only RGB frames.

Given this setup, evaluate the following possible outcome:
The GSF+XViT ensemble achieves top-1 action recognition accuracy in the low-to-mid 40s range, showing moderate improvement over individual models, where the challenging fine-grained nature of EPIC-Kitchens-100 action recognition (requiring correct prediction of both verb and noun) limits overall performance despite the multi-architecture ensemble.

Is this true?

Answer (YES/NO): YES